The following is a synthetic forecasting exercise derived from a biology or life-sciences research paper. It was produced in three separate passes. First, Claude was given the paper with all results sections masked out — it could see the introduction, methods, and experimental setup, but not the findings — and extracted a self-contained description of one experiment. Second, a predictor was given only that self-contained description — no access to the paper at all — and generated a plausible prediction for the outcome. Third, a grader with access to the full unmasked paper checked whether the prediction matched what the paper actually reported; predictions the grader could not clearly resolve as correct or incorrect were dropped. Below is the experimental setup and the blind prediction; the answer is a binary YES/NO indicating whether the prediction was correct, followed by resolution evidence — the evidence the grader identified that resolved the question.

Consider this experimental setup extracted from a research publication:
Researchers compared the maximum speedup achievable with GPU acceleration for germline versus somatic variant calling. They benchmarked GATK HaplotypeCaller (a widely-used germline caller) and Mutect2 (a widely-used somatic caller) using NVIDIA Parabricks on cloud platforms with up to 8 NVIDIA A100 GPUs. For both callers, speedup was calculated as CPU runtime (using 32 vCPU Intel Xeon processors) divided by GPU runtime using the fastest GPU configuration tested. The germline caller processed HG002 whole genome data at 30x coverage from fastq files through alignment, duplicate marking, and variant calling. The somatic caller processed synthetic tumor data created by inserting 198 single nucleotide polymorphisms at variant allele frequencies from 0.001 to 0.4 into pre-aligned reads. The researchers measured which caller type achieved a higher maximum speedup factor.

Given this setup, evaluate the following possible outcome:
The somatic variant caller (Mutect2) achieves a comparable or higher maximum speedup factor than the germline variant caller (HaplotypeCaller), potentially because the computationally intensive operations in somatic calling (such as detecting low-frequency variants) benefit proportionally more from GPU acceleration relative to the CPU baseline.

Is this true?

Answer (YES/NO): NO